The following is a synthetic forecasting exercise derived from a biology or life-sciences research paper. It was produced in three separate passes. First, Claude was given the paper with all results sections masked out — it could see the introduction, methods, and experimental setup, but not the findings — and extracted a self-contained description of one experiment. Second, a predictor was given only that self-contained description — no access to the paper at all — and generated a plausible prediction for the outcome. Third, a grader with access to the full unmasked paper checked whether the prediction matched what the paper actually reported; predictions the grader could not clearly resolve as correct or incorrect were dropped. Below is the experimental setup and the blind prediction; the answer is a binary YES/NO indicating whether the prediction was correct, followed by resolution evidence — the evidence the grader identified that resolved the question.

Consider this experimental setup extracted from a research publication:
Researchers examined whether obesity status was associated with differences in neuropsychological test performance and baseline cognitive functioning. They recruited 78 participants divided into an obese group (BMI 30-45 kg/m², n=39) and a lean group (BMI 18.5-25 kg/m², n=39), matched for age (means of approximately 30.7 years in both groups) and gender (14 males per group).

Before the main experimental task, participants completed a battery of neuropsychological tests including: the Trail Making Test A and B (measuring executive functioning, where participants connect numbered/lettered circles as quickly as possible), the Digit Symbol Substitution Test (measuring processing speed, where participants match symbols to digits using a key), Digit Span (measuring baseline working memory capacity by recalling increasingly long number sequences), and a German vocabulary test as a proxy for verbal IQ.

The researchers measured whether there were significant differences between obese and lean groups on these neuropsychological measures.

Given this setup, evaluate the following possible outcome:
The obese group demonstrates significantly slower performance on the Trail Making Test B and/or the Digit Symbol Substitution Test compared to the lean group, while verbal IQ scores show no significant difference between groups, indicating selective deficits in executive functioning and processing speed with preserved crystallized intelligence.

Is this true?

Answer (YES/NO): NO